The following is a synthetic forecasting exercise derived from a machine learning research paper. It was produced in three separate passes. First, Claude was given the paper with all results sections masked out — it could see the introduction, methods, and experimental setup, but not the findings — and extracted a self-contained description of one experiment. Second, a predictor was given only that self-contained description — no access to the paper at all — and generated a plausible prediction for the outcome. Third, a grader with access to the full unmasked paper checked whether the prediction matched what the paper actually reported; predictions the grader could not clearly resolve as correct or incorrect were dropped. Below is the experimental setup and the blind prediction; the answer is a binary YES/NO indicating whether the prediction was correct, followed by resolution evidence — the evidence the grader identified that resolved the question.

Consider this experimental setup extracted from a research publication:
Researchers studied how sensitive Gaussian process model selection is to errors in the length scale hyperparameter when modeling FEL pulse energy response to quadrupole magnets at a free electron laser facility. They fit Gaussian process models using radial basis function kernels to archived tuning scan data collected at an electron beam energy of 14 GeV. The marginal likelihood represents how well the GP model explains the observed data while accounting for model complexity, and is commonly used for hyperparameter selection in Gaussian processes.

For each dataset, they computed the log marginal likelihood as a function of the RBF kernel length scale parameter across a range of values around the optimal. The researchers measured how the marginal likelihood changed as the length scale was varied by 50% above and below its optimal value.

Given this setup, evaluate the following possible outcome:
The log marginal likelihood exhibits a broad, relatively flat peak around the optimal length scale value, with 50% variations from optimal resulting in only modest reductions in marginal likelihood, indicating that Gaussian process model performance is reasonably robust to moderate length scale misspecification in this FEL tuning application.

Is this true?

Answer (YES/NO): YES